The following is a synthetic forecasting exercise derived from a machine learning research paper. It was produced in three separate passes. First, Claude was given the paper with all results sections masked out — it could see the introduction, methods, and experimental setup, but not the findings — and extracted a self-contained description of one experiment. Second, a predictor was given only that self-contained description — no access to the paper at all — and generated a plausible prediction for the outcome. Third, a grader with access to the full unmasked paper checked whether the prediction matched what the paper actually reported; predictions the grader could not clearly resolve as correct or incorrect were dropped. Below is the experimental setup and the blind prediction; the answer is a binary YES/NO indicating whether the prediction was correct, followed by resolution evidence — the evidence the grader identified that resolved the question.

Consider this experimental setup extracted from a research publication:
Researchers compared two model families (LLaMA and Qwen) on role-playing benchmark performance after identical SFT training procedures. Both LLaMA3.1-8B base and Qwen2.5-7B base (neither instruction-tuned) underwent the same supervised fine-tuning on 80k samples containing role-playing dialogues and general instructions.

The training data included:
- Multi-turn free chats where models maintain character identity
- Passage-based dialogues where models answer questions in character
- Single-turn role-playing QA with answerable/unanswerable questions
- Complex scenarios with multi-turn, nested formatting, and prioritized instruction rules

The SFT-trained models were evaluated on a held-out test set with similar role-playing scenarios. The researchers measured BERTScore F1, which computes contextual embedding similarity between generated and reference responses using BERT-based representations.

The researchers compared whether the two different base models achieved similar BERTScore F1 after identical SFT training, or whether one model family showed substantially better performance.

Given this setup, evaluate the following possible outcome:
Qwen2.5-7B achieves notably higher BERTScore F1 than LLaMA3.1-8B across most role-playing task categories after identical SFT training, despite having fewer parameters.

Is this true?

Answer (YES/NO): NO